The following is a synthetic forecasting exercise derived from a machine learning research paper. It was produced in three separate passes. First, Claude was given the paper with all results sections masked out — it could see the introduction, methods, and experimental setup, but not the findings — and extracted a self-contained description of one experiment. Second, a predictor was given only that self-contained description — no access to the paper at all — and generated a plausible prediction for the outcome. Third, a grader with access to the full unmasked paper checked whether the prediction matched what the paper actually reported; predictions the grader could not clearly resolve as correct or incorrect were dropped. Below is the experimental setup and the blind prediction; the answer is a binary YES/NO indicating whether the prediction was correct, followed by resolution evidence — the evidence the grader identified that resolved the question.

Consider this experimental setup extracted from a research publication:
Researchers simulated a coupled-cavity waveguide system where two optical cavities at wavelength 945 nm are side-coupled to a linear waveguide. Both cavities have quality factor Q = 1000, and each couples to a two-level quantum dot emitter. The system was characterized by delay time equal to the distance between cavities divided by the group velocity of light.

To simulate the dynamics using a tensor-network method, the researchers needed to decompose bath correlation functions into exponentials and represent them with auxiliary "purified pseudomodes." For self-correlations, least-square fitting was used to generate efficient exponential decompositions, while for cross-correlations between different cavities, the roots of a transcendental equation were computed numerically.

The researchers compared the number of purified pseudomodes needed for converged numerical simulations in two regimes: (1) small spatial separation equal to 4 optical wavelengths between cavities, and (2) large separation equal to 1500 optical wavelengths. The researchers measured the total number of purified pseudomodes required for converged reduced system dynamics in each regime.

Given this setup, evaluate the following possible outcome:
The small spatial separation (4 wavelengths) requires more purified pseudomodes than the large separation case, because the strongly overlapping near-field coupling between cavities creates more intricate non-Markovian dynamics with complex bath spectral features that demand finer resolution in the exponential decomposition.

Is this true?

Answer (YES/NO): NO